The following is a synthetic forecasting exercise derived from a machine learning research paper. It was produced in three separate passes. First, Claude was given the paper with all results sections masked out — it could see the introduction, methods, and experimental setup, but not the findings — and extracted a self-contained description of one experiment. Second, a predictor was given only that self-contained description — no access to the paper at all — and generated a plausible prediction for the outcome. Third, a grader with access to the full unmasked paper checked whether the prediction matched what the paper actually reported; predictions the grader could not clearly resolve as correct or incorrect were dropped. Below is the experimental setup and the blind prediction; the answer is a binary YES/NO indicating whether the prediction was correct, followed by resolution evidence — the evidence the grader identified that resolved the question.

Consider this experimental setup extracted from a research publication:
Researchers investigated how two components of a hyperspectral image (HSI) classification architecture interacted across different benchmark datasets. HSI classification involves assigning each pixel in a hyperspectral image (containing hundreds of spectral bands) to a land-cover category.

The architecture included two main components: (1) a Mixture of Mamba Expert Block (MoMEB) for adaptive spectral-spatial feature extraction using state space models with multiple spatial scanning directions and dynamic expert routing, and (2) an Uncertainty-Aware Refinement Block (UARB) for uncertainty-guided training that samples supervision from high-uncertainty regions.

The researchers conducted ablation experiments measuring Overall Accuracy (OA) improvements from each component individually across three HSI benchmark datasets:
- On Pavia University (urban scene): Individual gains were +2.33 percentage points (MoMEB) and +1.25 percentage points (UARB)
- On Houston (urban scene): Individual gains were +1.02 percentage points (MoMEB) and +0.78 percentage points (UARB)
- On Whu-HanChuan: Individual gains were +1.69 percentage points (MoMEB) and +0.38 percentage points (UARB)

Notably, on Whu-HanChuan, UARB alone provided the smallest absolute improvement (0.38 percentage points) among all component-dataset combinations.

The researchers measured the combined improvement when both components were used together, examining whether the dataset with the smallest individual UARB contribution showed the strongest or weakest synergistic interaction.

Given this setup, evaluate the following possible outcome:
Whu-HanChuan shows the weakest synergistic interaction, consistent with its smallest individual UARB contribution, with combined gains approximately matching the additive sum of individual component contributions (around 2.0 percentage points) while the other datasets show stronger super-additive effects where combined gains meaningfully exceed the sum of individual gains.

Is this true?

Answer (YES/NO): NO